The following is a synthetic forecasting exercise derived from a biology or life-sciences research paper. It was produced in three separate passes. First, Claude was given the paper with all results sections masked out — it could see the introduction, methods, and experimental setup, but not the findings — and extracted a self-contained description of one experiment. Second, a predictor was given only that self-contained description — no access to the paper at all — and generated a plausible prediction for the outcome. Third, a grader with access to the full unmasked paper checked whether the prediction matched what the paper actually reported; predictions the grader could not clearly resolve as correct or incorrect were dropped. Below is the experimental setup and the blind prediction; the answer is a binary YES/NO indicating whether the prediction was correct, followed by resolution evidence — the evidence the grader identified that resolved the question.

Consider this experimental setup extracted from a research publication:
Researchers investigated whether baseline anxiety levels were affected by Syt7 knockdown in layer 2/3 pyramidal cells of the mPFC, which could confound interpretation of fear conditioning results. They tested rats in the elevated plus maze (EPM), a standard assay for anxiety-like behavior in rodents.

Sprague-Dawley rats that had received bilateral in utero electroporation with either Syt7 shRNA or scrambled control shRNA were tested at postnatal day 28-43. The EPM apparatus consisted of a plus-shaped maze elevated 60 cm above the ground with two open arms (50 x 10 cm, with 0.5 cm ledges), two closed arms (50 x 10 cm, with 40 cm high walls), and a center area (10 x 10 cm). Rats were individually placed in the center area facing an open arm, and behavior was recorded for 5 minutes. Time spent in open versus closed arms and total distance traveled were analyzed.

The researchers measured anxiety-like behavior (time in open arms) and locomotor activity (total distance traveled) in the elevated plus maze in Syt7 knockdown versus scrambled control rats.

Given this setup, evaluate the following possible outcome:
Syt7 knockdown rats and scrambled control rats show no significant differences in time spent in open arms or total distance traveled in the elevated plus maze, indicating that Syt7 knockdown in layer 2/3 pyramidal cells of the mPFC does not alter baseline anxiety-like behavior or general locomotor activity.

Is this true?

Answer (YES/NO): YES